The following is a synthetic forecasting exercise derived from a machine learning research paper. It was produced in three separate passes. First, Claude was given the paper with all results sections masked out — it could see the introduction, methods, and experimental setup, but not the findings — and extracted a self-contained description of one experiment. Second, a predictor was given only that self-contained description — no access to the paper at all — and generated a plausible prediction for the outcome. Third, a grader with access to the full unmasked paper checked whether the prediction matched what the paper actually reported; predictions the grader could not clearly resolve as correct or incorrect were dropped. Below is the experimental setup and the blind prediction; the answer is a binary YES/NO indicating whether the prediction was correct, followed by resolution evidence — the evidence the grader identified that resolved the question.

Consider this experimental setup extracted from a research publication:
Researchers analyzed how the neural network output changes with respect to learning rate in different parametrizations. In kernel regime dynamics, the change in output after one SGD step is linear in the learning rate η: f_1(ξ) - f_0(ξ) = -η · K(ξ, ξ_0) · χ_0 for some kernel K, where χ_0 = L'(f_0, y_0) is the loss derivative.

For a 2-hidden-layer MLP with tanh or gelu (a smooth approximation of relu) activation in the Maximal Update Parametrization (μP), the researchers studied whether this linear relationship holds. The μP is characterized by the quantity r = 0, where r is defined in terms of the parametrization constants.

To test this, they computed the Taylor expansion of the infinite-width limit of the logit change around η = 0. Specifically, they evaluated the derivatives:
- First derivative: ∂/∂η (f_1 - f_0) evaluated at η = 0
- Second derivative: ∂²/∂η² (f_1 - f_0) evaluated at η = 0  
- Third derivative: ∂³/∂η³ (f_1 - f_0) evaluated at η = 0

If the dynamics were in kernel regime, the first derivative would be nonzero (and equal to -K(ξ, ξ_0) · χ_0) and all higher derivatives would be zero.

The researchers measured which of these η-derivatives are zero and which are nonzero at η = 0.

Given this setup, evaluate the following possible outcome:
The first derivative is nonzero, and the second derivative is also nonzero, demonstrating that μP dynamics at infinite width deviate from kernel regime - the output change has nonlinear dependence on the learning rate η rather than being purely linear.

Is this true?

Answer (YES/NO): NO